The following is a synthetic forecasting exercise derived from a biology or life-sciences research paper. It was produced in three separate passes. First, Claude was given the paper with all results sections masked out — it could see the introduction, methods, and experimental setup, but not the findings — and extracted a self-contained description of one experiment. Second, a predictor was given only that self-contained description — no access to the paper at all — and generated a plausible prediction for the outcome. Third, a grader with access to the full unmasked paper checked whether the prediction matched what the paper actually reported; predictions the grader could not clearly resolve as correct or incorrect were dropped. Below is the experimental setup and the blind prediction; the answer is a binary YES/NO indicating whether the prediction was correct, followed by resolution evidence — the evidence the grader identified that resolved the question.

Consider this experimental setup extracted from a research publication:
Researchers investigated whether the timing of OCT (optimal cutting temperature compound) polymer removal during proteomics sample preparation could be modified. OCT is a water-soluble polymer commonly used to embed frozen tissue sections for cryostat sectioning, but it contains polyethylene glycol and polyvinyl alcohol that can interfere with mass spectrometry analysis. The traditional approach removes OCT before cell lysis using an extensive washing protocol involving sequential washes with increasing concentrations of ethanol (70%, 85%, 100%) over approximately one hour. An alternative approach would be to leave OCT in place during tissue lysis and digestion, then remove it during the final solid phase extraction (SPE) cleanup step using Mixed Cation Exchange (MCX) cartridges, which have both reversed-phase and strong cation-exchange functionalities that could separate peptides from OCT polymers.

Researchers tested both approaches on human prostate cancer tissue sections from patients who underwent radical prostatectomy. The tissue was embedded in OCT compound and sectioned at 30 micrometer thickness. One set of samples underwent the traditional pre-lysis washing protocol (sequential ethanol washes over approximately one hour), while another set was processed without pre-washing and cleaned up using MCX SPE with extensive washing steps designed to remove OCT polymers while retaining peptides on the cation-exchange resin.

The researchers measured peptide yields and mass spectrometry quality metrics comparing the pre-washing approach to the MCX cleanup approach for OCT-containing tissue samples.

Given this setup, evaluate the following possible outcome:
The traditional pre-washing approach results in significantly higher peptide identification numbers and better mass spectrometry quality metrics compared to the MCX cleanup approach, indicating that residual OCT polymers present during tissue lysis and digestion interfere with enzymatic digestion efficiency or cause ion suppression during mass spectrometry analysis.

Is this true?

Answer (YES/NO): NO